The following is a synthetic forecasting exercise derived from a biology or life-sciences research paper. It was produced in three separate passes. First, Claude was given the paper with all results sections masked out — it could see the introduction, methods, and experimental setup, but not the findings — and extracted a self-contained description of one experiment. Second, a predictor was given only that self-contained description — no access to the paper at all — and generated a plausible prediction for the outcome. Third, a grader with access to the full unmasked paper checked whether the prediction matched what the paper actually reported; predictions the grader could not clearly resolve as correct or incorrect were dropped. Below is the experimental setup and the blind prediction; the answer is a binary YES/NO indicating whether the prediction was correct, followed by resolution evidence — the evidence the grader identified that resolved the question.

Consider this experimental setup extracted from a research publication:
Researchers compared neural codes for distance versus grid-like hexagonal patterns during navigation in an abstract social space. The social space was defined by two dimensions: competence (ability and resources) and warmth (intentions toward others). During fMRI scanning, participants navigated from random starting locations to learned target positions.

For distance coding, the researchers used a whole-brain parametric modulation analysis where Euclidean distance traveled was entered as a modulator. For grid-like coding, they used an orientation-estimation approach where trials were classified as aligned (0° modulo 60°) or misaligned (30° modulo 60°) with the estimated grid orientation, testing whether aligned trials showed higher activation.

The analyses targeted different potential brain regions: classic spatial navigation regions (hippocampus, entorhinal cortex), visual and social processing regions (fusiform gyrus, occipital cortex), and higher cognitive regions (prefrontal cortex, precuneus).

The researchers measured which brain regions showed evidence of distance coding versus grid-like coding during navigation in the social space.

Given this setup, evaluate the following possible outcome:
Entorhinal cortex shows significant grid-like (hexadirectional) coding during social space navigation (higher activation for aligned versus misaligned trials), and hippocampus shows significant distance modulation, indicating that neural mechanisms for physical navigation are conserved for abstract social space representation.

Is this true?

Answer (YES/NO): NO